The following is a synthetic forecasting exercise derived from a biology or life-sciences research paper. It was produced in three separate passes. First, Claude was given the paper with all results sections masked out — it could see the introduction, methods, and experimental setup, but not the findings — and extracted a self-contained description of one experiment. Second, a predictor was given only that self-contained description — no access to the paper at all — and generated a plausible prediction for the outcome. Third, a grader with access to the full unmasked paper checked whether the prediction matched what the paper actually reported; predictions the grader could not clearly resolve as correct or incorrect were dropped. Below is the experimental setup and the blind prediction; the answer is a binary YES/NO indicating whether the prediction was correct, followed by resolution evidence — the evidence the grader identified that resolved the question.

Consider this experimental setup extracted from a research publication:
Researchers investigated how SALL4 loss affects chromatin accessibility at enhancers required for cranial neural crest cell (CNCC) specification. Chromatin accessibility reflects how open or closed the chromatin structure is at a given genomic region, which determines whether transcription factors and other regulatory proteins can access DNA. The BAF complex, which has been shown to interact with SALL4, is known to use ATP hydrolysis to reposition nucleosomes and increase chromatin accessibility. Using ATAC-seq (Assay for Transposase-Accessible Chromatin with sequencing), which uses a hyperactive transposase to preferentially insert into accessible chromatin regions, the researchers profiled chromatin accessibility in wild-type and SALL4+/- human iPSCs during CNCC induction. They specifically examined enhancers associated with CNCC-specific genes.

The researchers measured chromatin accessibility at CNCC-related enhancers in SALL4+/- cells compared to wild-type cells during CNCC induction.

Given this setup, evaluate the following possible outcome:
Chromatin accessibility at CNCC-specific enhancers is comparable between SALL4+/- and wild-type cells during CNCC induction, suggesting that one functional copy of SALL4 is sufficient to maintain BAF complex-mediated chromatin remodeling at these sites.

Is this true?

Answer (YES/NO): NO